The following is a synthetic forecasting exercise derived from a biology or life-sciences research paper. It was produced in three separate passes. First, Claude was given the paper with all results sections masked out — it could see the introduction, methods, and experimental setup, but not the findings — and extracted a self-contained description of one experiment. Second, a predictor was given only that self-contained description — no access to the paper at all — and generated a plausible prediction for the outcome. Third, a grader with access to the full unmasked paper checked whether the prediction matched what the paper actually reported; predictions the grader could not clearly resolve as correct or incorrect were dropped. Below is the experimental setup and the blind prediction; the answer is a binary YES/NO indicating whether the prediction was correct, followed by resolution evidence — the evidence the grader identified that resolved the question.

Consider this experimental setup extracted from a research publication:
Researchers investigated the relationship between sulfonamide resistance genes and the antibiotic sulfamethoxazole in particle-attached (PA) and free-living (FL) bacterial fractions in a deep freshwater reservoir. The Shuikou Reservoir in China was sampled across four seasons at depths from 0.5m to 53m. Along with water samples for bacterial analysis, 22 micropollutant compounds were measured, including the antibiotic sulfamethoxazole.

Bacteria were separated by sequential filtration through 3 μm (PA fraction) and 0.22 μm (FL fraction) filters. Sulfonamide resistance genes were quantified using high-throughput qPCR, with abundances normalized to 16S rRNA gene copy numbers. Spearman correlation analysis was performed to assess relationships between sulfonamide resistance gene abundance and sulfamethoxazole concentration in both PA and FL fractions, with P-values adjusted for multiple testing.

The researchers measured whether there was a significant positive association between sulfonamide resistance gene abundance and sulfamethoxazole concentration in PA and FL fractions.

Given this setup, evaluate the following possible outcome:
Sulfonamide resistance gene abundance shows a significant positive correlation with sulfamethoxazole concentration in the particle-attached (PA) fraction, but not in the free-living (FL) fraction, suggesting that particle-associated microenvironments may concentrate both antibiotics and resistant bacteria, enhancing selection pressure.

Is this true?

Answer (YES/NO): NO